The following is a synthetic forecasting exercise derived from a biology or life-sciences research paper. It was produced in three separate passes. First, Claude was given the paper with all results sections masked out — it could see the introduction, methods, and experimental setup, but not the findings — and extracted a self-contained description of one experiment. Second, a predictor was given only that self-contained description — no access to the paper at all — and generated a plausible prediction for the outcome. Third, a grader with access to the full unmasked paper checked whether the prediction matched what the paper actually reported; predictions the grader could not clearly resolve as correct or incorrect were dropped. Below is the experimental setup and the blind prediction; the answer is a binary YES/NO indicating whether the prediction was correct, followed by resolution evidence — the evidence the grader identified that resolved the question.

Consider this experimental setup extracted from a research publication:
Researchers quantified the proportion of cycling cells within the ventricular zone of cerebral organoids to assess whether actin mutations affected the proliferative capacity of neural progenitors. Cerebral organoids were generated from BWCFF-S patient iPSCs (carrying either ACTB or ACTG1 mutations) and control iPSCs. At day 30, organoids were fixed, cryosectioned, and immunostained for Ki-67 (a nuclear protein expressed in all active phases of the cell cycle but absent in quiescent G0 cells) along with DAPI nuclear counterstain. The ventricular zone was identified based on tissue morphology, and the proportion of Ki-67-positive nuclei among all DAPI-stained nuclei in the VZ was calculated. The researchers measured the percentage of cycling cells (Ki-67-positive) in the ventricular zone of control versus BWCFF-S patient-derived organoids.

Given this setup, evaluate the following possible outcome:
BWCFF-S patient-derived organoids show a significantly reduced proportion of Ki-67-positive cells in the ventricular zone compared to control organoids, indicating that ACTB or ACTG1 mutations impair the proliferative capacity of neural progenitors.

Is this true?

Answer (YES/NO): NO